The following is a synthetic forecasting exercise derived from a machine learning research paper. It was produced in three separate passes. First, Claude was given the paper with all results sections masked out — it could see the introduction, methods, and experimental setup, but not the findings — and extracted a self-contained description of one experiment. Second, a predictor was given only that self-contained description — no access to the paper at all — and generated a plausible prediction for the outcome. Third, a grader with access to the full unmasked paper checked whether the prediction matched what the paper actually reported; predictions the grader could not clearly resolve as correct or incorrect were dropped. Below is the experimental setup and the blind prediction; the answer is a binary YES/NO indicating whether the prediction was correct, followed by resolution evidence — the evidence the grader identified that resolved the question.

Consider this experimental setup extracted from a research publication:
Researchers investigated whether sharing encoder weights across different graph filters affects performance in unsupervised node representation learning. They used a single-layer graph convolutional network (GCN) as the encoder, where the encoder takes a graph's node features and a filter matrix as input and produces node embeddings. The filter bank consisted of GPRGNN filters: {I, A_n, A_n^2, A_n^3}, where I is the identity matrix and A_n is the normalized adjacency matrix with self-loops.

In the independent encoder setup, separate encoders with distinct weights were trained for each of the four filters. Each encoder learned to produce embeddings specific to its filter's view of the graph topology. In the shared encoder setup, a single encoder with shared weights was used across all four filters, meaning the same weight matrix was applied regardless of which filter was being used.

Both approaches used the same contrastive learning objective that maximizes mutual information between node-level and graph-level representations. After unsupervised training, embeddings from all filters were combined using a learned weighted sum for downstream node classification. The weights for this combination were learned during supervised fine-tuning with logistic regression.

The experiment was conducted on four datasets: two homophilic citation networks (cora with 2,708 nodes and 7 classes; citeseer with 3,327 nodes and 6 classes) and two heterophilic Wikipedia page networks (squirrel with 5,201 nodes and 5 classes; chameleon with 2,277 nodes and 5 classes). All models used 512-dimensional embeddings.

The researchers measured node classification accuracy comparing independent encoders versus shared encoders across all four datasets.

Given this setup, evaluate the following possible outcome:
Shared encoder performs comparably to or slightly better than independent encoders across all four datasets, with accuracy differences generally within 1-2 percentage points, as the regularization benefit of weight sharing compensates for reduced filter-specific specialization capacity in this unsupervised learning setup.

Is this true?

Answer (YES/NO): YES